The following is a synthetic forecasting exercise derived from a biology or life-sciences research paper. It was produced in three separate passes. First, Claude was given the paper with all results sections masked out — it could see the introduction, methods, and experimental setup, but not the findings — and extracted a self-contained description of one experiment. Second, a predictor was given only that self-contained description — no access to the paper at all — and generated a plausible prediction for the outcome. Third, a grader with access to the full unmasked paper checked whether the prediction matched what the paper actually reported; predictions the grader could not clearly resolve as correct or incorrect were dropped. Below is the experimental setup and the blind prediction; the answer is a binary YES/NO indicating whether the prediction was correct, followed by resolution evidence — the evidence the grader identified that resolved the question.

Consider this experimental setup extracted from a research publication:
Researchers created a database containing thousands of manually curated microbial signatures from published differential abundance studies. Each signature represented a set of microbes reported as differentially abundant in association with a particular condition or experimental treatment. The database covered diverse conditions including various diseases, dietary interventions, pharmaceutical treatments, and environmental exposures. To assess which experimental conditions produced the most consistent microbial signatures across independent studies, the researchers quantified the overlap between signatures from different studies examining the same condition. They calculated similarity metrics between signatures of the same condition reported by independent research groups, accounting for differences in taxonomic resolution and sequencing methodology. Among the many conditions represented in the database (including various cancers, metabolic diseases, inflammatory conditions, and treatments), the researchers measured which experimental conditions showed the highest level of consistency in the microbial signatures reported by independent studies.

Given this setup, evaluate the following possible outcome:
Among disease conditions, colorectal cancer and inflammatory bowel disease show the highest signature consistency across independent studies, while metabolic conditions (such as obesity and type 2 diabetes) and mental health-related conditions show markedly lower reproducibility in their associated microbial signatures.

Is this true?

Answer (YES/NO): NO